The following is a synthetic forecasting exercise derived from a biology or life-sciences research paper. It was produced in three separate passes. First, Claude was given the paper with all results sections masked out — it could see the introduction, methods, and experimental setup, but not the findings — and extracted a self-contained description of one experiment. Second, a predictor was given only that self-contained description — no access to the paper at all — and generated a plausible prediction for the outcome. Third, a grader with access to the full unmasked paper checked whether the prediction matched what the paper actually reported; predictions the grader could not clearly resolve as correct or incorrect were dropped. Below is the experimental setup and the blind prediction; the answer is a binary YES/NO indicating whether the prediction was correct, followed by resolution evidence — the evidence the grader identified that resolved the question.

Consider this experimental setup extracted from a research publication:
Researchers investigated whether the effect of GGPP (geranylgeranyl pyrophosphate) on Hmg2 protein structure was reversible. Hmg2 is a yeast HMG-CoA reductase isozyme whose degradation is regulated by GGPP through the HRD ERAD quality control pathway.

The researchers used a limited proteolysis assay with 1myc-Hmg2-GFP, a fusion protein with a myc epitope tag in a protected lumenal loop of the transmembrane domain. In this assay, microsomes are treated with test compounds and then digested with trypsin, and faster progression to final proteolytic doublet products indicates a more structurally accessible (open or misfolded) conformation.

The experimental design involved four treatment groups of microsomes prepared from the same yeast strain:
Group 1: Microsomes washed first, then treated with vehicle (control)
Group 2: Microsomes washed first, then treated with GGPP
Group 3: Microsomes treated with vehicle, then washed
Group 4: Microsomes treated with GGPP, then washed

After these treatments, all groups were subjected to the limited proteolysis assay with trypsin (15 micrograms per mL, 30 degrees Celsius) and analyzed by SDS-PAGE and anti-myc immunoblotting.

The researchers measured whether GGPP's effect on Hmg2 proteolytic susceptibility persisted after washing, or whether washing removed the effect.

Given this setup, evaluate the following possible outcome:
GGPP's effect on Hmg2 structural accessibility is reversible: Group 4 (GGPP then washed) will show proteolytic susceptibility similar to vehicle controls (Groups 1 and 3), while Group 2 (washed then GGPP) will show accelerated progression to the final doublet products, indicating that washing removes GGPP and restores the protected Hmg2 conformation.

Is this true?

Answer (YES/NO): YES